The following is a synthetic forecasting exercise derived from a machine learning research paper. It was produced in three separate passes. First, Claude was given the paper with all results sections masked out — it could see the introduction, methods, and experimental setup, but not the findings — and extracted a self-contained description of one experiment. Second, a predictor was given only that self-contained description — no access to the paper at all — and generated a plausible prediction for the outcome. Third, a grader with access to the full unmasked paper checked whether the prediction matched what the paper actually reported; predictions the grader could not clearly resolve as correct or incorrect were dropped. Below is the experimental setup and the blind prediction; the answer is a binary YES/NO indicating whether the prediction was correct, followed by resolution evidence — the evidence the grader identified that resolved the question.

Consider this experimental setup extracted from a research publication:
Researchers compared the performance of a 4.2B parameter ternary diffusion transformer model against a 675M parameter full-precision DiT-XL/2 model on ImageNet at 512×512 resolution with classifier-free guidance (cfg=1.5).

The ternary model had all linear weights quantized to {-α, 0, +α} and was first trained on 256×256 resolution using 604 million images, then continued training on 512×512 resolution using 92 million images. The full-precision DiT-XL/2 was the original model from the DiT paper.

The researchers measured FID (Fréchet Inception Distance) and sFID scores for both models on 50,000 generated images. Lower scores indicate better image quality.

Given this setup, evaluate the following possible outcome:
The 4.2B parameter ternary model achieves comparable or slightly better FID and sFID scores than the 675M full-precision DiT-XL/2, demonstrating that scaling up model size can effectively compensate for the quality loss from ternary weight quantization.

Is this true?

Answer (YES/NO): YES